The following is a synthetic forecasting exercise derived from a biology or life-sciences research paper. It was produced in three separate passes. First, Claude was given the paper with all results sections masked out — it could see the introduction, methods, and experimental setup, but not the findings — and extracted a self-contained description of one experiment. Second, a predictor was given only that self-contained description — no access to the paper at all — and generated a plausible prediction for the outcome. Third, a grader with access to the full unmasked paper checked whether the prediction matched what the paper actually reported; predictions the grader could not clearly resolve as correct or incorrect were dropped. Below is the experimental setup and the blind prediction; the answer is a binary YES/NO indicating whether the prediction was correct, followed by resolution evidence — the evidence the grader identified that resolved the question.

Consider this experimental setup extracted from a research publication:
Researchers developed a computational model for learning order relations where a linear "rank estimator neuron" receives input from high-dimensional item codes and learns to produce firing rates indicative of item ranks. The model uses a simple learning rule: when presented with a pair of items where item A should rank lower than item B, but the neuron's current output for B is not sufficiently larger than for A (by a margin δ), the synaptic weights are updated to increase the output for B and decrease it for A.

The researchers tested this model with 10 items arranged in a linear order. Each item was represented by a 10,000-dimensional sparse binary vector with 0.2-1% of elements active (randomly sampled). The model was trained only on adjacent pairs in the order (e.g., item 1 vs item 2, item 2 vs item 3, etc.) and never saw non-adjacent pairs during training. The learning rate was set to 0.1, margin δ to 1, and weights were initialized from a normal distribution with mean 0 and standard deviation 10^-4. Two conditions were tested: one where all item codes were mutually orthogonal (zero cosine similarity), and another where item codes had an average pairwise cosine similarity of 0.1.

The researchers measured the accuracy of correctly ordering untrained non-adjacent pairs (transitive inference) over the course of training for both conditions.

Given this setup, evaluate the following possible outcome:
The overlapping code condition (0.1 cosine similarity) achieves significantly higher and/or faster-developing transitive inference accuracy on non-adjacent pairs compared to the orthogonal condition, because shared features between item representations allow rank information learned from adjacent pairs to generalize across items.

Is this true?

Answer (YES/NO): NO